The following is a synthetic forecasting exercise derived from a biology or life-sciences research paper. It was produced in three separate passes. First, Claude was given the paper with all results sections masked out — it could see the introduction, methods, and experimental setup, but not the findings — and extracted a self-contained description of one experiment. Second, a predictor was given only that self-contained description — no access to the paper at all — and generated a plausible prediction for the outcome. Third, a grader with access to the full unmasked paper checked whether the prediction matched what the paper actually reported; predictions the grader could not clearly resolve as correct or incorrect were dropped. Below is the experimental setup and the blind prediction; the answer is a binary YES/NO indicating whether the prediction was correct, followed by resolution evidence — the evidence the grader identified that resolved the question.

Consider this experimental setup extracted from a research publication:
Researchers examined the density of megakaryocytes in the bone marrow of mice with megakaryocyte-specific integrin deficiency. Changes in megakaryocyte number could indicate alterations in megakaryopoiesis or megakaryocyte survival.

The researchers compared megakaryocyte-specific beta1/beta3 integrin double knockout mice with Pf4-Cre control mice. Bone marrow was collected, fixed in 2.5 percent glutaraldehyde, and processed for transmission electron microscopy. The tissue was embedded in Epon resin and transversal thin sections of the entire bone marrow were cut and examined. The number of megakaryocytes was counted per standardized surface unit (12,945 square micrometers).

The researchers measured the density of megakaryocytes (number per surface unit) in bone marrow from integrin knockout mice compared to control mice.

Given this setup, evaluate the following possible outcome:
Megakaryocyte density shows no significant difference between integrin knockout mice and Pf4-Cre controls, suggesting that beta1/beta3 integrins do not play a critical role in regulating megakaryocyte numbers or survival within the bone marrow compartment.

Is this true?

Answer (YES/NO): YES